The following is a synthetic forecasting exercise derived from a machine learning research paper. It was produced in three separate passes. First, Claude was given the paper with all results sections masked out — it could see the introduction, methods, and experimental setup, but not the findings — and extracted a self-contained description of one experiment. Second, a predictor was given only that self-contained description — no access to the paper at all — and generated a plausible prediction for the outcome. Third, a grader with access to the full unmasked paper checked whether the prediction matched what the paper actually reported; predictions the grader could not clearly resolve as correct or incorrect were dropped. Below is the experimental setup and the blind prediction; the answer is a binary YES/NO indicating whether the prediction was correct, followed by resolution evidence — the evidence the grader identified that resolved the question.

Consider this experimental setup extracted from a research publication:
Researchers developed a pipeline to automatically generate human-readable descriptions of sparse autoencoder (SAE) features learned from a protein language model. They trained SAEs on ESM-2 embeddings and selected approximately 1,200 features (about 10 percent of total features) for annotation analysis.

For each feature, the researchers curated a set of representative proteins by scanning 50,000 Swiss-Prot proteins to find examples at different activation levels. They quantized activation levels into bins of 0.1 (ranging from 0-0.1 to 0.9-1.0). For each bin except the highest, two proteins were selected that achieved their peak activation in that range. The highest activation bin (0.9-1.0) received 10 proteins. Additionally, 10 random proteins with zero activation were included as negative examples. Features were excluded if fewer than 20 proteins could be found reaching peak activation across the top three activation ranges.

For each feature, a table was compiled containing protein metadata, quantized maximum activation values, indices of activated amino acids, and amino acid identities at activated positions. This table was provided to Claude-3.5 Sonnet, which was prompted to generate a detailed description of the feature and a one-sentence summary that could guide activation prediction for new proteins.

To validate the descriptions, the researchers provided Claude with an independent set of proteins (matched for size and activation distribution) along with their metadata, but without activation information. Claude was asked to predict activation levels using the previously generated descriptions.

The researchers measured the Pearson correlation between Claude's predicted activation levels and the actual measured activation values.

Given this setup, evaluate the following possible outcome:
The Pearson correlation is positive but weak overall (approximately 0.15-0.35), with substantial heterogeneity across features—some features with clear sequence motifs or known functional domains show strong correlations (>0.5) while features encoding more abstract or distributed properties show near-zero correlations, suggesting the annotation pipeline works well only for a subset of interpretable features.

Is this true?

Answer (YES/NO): NO